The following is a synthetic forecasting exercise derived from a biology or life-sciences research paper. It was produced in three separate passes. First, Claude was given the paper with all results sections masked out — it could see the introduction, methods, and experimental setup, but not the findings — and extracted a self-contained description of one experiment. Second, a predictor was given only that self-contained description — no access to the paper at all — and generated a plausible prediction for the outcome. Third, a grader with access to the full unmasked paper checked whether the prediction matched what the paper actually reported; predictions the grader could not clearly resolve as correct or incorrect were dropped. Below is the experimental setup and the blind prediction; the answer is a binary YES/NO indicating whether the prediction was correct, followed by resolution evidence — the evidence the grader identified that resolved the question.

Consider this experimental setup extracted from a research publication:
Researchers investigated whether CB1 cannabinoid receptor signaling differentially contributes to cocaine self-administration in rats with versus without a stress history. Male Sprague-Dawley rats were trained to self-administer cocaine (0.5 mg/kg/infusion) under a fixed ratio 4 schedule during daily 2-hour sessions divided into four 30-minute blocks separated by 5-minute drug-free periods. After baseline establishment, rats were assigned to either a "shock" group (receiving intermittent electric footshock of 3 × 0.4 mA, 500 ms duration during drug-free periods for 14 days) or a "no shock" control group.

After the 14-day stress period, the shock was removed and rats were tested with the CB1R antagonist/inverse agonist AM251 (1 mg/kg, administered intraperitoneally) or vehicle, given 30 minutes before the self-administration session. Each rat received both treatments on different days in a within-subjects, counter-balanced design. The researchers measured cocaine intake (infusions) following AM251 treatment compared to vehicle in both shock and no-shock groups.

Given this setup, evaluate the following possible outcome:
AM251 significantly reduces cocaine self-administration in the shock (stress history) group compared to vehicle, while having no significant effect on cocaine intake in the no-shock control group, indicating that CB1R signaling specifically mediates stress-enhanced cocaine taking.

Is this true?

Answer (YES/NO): YES